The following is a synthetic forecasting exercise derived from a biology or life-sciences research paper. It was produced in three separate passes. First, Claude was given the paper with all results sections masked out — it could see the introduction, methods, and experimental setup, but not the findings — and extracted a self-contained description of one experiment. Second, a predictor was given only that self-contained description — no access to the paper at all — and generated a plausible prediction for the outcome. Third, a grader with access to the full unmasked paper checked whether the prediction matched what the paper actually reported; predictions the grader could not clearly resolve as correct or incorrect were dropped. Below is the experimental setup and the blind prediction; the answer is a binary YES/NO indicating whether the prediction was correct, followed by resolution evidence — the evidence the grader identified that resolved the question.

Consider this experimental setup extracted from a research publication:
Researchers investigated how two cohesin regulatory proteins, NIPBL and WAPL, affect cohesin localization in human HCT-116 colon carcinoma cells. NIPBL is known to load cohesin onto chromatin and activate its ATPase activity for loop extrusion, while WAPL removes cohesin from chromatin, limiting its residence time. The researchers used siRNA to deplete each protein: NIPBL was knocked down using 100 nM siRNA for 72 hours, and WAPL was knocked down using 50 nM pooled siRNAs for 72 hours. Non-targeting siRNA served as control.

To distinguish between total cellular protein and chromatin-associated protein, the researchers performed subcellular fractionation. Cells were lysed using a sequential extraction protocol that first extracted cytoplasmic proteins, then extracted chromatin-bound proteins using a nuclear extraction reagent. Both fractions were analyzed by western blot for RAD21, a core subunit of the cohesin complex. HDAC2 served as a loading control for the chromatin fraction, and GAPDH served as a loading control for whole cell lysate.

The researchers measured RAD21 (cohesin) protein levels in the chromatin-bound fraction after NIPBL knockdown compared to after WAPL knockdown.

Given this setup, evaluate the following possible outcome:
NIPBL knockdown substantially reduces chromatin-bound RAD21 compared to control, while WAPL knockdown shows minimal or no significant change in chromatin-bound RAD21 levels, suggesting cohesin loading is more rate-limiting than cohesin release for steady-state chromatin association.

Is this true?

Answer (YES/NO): NO